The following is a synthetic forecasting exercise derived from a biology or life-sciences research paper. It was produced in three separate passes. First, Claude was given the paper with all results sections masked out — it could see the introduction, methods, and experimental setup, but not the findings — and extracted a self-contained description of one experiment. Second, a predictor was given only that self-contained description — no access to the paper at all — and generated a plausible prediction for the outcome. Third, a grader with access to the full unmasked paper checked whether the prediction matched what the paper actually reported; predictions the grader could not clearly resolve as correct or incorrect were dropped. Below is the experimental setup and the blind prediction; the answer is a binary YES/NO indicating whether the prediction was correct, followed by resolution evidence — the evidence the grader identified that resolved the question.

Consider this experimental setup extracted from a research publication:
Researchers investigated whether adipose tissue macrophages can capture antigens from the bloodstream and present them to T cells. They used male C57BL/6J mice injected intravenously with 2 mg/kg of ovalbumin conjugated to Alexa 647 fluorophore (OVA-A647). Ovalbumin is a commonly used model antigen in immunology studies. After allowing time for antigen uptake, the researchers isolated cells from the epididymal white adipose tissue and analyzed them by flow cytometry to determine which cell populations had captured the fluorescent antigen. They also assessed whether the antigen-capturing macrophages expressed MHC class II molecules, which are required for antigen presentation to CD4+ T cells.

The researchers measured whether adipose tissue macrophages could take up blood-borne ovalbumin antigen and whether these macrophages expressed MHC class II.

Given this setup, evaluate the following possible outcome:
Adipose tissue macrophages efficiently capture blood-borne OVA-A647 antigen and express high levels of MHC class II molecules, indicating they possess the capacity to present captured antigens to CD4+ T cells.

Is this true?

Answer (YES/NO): YES